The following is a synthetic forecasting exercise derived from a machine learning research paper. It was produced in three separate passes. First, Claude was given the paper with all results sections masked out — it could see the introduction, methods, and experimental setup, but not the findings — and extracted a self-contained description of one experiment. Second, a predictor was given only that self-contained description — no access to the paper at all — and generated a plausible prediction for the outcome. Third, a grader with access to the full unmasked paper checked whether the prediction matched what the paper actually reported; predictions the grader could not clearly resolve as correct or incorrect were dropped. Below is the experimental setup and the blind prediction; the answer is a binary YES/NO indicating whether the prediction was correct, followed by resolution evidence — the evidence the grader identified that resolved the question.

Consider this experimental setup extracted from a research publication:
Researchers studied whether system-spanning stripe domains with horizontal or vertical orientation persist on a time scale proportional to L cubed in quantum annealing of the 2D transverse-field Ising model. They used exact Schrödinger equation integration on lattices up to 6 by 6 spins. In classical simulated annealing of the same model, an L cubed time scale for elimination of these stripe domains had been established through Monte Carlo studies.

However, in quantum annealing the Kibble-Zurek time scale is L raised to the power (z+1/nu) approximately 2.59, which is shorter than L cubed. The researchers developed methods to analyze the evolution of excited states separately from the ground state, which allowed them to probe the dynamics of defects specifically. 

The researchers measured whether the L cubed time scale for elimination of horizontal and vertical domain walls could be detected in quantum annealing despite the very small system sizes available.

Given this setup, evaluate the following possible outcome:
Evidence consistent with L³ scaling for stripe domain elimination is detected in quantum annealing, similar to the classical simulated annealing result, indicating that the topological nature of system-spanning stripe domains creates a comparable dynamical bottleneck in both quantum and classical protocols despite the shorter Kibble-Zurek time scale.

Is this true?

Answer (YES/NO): YES